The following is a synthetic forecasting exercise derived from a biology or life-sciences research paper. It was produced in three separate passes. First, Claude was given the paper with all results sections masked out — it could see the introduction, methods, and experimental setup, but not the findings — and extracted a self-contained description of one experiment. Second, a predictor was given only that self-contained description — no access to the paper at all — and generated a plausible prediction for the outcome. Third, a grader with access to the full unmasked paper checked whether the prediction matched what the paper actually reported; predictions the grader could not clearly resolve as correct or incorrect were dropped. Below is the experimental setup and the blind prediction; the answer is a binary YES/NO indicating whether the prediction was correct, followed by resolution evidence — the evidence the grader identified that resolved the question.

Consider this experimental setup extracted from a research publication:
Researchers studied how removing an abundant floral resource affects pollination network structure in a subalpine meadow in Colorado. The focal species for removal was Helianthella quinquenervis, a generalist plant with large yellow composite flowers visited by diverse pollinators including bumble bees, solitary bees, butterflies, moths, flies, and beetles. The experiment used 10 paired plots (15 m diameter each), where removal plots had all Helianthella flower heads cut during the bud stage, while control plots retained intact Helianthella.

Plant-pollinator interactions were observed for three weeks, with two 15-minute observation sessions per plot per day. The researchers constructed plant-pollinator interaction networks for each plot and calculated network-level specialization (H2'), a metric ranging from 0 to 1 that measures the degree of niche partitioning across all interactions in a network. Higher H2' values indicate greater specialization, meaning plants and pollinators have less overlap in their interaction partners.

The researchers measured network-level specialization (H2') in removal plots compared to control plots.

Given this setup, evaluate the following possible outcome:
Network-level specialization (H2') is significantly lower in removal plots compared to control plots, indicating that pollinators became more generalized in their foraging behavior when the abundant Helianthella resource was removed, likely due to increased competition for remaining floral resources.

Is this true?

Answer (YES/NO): NO